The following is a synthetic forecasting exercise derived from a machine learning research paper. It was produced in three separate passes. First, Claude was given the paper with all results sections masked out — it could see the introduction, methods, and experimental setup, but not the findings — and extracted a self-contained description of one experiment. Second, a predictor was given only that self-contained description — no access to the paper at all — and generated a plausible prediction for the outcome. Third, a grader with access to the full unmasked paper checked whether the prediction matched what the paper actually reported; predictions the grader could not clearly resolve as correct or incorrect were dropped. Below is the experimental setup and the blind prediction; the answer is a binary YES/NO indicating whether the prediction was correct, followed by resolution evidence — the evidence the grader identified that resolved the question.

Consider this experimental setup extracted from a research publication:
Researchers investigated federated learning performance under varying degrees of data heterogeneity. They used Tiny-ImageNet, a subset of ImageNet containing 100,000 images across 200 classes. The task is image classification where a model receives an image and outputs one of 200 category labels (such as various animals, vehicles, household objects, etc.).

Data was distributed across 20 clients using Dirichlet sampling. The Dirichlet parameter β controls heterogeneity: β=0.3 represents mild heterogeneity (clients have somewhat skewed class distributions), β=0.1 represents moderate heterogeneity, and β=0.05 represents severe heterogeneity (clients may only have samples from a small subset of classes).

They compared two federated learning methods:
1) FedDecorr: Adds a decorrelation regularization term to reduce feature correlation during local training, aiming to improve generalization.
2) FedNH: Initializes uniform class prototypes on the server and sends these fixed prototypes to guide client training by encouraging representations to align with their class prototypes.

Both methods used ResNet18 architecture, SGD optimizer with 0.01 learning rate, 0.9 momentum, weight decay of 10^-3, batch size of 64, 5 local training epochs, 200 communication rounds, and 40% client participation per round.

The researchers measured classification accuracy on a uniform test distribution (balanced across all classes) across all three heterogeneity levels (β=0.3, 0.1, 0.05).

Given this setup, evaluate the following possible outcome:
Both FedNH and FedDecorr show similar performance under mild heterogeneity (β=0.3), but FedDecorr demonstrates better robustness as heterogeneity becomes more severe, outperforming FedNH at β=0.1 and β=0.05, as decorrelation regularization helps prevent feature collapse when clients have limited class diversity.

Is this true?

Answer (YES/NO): NO